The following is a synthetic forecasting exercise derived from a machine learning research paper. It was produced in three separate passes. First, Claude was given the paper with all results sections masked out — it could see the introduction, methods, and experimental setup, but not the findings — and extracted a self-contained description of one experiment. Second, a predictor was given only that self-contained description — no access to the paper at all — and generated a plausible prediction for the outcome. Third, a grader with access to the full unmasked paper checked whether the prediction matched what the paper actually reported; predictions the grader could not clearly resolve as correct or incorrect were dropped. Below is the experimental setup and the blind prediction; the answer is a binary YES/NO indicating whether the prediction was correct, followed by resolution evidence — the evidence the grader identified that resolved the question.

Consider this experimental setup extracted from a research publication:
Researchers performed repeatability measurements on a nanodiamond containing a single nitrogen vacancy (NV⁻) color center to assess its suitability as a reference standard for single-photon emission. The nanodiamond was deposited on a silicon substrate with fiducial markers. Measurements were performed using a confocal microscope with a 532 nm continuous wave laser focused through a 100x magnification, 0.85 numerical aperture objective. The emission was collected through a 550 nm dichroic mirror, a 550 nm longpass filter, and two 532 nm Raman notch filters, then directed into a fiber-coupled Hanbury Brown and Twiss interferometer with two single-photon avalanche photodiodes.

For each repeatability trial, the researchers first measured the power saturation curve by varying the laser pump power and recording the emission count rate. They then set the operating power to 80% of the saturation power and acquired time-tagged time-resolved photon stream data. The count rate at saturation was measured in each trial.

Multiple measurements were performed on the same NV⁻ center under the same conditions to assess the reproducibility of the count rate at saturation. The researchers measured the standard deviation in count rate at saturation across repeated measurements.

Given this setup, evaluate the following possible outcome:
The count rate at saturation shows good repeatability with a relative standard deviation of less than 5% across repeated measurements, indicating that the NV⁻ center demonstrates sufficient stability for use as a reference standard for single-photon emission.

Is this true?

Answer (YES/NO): YES